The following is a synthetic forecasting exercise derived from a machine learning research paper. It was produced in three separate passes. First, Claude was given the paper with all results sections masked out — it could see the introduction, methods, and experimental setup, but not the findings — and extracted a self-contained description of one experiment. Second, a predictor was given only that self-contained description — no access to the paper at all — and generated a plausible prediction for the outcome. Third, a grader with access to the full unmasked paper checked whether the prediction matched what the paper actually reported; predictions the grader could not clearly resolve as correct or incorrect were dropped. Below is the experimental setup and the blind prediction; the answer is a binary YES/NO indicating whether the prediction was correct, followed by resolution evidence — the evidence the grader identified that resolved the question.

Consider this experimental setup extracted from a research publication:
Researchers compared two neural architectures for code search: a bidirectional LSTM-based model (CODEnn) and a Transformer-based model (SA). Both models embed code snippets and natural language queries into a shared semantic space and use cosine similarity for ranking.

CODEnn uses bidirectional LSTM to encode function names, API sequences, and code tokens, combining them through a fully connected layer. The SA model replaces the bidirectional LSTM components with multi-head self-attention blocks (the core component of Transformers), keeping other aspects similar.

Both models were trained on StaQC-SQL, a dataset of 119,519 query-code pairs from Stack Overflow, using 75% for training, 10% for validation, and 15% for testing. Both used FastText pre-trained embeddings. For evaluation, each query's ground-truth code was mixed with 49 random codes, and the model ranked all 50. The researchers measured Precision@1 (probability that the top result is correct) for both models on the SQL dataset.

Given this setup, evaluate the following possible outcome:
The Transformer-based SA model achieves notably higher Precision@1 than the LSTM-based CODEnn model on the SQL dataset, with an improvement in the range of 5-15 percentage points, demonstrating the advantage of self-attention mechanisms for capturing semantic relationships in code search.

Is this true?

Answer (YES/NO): NO